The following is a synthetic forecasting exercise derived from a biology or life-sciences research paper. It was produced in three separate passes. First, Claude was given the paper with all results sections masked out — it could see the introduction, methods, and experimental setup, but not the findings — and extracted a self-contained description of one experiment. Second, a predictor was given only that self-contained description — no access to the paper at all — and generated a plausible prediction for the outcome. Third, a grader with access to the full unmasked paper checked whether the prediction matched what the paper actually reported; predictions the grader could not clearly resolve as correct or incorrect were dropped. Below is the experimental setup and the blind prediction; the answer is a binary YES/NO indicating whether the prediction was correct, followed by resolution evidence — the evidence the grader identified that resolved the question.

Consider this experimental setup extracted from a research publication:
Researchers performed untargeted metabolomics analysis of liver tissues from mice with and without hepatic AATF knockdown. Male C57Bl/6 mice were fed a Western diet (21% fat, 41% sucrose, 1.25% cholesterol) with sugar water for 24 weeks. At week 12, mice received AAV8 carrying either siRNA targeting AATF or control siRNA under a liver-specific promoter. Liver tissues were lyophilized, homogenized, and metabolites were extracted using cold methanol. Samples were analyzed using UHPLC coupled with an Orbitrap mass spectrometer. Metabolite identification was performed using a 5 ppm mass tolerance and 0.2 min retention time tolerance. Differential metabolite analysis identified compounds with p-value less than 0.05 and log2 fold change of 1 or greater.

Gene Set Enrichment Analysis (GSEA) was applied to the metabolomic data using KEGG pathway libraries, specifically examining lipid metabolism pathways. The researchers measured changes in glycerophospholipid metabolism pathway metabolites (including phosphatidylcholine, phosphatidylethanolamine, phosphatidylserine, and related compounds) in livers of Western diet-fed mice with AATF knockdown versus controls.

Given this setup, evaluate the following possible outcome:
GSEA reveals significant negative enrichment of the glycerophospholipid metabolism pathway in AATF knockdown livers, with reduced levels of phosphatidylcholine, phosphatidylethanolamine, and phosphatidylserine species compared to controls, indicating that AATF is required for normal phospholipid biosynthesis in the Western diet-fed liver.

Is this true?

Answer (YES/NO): NO